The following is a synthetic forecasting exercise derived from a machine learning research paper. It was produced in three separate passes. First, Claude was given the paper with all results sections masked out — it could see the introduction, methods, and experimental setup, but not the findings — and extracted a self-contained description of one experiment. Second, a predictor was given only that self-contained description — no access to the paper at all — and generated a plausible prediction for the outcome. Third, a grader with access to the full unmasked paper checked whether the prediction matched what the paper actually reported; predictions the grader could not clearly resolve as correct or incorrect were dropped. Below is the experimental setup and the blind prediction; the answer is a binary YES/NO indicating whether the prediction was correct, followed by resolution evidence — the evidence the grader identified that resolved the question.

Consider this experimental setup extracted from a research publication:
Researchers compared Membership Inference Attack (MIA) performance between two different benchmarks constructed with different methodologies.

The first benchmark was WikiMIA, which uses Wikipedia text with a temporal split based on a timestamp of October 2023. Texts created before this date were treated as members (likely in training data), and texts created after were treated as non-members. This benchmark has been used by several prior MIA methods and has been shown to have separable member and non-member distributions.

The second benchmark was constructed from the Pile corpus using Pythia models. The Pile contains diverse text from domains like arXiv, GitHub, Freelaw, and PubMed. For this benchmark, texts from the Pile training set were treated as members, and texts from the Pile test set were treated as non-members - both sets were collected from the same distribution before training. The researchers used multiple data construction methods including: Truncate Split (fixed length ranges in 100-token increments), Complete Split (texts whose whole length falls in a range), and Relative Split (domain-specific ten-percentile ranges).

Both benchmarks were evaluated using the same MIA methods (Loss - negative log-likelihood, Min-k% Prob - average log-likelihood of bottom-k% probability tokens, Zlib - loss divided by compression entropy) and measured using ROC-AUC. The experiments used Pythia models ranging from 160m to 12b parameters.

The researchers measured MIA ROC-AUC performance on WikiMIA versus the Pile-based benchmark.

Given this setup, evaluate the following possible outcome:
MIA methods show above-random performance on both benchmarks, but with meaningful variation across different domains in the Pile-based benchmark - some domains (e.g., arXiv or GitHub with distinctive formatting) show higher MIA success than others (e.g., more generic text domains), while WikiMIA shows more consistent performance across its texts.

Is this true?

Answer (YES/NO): NO